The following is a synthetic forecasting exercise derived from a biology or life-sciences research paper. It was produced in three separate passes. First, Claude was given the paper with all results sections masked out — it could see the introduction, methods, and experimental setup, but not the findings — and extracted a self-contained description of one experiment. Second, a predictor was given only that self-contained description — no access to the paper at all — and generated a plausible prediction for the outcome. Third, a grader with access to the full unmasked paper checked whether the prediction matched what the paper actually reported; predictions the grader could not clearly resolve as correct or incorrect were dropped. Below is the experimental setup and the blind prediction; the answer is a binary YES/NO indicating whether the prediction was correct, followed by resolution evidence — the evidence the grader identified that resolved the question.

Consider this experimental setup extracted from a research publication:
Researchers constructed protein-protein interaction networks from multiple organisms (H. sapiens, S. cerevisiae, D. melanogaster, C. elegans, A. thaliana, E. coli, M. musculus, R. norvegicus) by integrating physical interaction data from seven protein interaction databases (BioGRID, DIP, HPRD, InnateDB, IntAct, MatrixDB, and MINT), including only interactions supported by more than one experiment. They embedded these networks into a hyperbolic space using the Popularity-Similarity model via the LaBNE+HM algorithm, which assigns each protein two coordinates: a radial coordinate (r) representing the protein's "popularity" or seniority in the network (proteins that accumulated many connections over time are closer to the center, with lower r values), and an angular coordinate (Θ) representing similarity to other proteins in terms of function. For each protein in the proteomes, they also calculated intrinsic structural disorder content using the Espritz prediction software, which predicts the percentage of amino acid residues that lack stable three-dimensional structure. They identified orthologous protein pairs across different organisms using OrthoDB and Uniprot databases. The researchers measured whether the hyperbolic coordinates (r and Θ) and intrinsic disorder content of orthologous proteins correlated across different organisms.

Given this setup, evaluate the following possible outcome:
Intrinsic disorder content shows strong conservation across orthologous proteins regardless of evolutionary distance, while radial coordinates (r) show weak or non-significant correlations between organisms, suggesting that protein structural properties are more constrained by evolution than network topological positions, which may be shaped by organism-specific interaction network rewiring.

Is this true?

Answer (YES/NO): NO